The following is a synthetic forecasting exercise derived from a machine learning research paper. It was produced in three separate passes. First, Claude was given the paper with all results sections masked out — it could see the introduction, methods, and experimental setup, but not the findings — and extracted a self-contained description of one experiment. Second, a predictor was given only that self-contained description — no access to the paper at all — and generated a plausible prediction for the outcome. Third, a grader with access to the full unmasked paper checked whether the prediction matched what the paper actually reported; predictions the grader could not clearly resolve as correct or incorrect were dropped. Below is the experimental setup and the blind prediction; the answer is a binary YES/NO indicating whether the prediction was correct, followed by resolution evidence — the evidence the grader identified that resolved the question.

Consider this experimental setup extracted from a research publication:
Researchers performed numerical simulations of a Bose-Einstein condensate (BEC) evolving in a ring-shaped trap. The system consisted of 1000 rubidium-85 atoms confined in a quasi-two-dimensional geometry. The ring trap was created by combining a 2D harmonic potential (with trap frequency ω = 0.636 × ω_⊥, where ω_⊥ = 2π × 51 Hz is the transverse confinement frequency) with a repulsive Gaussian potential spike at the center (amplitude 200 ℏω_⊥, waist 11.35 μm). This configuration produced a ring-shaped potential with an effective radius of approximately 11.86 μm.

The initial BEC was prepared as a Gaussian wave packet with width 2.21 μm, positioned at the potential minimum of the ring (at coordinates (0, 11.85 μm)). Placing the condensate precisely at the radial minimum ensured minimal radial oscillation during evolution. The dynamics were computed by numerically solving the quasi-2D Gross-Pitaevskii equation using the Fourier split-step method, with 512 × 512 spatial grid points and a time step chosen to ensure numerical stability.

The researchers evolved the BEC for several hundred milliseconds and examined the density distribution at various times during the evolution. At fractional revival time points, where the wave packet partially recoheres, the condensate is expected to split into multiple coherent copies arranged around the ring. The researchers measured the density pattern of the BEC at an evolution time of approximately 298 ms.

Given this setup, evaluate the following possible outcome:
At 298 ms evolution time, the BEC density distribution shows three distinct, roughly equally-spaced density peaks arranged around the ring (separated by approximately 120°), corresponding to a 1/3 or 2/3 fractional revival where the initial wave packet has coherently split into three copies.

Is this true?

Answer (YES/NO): NO